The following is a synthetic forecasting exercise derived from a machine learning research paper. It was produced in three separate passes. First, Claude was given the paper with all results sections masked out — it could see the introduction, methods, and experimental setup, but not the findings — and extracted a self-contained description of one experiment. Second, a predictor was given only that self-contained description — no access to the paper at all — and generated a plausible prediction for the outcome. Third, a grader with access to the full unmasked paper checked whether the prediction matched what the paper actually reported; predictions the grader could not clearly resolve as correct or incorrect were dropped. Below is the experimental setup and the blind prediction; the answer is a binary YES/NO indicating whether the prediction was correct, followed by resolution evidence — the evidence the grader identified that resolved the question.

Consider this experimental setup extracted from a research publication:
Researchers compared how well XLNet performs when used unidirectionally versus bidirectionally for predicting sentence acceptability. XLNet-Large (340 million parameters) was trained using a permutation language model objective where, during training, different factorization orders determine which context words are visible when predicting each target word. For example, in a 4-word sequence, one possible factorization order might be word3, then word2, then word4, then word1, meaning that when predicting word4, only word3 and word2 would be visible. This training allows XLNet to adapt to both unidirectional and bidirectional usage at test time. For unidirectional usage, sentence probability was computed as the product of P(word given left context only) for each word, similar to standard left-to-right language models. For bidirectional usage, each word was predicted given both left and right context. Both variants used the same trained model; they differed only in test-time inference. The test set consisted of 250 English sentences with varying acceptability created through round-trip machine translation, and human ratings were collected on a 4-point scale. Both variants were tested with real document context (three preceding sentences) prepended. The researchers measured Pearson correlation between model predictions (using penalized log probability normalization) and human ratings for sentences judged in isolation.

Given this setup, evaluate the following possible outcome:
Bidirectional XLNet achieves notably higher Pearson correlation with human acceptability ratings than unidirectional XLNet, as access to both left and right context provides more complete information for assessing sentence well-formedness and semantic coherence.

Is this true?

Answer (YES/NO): YES